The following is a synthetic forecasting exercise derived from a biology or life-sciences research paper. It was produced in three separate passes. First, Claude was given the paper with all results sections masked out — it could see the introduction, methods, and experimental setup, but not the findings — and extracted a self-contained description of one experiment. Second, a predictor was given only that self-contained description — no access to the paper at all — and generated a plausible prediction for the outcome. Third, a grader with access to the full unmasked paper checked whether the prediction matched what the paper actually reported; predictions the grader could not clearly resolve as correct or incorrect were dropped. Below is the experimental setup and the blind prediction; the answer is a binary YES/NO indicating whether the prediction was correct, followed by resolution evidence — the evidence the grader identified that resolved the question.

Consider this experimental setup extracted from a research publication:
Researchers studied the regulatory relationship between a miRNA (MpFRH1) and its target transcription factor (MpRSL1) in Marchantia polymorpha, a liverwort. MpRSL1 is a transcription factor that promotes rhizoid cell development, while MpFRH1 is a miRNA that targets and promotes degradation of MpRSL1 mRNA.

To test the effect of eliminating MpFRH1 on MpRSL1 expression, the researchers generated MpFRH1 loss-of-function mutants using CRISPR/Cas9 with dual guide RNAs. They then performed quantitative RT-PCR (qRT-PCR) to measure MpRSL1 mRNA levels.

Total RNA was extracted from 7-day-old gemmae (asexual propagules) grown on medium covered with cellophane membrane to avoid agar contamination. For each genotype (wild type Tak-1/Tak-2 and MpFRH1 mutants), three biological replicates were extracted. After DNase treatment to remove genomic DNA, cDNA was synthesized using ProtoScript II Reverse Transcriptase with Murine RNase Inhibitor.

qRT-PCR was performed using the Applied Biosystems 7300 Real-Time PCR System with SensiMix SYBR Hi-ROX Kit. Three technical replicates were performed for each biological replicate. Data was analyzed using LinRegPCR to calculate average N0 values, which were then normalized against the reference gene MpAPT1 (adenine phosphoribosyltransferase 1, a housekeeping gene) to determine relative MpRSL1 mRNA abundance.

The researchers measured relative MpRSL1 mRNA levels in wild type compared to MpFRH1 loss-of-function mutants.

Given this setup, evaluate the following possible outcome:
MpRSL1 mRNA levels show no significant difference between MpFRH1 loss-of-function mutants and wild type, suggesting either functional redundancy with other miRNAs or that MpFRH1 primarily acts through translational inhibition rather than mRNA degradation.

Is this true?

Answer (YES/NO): NO